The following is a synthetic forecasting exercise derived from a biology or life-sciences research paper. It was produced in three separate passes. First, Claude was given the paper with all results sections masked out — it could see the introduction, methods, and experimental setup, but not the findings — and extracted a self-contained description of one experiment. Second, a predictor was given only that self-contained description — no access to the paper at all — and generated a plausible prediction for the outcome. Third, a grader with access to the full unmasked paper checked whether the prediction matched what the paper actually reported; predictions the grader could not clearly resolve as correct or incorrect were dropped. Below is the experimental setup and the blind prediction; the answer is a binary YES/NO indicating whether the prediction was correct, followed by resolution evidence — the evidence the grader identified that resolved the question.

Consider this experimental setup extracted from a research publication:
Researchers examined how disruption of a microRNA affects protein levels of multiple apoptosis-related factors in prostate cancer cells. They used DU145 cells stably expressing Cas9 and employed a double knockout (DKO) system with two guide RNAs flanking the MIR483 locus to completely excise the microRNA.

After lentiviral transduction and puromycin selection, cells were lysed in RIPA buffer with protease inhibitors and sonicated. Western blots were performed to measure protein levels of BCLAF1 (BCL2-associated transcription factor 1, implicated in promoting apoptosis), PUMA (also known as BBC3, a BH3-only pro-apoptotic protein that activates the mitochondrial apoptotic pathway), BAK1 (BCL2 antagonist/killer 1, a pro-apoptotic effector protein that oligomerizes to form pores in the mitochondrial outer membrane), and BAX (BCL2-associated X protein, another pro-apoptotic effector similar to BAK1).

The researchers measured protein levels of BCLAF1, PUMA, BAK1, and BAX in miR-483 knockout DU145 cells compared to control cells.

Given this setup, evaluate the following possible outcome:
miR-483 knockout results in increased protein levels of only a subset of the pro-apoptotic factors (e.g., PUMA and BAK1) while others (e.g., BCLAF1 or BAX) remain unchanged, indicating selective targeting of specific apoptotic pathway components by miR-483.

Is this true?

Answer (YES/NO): NO